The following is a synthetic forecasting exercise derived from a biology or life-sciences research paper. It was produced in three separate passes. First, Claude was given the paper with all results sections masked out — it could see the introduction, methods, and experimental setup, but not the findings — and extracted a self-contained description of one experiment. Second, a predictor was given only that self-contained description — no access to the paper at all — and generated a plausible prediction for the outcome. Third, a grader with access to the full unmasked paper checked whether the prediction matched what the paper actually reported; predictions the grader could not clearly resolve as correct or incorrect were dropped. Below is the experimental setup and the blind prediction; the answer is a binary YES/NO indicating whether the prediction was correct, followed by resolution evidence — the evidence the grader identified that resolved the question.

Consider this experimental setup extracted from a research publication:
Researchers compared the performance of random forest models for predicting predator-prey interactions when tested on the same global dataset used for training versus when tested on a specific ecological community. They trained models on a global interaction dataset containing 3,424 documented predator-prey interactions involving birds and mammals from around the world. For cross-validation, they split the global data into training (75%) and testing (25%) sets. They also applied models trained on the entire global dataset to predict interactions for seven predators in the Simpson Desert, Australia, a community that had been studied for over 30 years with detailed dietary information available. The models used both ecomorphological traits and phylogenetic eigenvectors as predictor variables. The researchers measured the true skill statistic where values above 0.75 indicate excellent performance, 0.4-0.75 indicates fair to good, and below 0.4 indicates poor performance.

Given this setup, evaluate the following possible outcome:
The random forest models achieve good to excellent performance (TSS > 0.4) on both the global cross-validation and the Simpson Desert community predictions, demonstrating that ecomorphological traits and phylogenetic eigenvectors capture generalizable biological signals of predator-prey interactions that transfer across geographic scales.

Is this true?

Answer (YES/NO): NO